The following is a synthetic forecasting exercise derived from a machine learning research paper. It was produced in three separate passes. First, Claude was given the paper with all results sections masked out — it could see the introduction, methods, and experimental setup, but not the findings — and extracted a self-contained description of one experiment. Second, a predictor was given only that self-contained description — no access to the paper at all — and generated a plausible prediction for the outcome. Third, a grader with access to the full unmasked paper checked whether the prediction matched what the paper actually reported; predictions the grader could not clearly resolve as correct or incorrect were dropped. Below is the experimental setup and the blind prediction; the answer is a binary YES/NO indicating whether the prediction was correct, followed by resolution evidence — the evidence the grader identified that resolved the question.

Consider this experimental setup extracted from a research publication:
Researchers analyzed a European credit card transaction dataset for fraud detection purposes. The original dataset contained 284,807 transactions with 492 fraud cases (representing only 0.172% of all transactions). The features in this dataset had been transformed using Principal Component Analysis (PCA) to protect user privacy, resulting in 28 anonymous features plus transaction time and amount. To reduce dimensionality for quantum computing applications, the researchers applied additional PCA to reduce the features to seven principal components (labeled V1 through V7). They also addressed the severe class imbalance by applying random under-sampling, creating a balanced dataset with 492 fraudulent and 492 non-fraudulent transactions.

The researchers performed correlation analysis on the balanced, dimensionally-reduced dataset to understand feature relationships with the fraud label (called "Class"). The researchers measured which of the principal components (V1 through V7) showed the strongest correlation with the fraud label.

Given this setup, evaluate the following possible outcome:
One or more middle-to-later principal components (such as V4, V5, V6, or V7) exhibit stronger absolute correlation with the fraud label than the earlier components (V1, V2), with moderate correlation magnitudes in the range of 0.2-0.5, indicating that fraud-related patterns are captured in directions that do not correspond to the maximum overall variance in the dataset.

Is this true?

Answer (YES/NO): NO